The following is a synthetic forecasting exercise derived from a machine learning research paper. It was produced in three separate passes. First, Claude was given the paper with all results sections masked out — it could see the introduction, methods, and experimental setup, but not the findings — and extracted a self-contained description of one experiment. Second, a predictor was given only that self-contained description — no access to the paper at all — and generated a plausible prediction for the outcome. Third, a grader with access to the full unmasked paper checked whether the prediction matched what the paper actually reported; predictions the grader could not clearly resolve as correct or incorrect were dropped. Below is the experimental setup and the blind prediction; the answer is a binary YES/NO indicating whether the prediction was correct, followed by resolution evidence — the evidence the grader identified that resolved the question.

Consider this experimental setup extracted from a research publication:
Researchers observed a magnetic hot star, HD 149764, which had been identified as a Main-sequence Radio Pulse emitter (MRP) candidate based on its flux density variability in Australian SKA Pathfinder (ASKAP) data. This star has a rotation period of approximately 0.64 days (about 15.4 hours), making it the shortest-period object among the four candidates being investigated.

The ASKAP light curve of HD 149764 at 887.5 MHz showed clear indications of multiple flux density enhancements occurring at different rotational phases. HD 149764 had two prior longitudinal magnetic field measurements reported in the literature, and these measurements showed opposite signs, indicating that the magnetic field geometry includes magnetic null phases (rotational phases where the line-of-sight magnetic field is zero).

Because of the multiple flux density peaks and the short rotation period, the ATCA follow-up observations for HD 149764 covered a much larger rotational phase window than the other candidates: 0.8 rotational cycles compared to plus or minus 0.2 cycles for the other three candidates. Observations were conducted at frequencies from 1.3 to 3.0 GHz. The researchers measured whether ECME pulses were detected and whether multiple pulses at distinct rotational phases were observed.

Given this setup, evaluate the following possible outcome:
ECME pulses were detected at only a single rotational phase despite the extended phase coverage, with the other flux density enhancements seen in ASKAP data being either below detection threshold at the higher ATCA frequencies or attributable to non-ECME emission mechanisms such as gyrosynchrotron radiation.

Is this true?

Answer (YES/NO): NO